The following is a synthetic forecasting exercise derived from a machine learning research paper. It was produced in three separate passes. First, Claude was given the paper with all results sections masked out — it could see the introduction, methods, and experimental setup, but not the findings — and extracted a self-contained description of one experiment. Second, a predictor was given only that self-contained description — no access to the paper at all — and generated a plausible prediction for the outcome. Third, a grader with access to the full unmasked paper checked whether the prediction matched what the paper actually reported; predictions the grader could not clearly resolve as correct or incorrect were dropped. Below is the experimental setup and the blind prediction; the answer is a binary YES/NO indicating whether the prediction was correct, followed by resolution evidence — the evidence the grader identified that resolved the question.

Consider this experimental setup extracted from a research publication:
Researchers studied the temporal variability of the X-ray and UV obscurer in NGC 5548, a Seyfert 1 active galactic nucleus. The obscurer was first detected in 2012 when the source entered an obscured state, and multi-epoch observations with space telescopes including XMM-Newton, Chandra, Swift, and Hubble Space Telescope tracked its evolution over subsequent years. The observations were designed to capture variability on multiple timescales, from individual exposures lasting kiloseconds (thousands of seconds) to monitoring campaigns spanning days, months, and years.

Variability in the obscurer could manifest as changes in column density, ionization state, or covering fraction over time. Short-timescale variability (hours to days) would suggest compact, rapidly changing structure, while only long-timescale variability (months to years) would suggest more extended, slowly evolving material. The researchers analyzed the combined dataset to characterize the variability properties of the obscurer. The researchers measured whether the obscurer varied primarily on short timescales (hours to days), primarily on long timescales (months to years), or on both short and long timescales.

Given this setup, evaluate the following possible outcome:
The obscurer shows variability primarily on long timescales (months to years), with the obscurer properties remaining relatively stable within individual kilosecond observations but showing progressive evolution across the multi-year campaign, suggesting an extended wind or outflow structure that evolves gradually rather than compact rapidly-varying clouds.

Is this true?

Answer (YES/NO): NO